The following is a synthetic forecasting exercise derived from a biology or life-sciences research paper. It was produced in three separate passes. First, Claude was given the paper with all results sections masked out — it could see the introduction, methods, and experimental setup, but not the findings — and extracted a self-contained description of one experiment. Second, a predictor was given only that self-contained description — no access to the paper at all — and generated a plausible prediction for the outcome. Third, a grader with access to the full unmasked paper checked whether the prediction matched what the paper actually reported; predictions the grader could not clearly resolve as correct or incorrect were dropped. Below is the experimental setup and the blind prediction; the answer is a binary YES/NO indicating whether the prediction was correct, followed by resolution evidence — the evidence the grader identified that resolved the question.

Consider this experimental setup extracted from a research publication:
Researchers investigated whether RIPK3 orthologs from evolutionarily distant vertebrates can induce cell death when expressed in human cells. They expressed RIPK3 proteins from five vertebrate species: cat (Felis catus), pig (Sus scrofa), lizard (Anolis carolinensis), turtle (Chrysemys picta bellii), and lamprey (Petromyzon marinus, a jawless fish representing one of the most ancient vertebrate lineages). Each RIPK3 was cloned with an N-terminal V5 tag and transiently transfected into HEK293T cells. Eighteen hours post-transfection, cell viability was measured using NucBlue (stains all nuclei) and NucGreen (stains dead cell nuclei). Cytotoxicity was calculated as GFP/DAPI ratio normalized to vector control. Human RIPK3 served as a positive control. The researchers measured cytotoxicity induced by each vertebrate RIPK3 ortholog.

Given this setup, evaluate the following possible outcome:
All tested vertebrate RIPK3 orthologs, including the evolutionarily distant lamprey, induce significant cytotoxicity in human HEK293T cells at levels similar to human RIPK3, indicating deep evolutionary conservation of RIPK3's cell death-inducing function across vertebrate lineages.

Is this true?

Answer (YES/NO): NO